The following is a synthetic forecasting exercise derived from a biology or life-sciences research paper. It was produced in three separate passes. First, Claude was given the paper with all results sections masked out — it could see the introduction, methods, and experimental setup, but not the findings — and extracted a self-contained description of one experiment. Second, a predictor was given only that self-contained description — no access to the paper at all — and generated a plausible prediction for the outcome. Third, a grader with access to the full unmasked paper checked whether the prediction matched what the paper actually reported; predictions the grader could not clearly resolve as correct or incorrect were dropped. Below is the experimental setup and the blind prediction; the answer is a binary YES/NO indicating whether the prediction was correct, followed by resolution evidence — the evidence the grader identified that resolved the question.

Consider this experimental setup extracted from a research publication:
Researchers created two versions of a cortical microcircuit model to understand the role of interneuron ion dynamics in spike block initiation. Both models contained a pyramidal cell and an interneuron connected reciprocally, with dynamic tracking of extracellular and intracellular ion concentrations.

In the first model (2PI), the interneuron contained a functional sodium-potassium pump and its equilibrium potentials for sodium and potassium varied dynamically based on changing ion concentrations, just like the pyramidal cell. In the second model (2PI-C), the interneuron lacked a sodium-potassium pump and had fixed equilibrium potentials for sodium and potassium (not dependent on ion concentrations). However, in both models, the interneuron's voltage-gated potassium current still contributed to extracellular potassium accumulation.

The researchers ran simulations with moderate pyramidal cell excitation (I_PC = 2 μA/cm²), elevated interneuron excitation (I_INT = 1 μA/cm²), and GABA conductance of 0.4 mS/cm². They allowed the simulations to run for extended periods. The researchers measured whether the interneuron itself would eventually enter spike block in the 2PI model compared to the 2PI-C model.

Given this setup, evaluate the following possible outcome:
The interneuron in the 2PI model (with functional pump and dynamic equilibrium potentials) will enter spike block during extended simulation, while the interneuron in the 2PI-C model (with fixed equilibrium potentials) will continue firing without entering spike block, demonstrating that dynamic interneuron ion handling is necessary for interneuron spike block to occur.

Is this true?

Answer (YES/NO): NO